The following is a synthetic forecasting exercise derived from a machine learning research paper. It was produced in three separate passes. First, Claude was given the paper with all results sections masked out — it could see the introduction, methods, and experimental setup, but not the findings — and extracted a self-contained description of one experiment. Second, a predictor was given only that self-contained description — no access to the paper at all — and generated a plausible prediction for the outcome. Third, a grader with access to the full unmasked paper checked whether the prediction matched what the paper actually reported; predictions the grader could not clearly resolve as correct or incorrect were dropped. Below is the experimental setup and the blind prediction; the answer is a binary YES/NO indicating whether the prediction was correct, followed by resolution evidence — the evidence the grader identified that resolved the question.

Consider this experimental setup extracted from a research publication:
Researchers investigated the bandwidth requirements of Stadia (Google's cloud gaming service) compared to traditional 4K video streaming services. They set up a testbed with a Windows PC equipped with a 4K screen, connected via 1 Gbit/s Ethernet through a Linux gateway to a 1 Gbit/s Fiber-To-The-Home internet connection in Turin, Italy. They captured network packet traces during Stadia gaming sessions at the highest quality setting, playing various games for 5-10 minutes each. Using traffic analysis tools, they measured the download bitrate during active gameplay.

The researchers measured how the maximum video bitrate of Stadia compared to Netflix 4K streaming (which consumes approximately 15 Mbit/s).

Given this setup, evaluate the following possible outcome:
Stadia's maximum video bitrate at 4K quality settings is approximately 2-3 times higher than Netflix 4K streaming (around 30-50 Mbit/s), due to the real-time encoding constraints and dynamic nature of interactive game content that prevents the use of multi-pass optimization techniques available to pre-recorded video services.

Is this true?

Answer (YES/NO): YES